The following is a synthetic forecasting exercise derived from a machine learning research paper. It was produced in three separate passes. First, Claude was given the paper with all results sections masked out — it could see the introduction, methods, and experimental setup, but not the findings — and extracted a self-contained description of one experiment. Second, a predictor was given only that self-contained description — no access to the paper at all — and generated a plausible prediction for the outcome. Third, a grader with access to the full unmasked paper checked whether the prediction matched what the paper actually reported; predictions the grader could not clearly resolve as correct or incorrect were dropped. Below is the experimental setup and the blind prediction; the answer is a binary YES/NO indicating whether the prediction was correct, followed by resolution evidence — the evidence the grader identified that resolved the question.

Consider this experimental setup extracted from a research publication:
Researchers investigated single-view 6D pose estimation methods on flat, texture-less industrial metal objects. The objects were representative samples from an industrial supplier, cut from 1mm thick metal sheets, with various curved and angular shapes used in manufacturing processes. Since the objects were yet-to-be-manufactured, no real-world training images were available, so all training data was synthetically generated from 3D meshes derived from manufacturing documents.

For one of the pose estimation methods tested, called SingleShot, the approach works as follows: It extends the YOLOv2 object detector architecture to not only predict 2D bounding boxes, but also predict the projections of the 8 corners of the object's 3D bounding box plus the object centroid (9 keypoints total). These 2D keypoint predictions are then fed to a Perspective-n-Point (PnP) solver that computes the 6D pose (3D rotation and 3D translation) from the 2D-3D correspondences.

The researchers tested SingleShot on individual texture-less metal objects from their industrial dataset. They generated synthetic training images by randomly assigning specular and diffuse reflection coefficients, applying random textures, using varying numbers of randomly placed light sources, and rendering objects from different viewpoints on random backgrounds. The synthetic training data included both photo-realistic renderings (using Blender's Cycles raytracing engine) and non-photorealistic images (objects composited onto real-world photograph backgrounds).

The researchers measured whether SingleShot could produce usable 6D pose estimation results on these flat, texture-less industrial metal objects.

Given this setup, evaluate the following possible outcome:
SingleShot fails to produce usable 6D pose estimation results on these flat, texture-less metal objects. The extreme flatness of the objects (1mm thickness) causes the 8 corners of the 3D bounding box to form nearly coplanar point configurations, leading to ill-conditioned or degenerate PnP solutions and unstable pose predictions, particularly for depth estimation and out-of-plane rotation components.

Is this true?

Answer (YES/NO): YES